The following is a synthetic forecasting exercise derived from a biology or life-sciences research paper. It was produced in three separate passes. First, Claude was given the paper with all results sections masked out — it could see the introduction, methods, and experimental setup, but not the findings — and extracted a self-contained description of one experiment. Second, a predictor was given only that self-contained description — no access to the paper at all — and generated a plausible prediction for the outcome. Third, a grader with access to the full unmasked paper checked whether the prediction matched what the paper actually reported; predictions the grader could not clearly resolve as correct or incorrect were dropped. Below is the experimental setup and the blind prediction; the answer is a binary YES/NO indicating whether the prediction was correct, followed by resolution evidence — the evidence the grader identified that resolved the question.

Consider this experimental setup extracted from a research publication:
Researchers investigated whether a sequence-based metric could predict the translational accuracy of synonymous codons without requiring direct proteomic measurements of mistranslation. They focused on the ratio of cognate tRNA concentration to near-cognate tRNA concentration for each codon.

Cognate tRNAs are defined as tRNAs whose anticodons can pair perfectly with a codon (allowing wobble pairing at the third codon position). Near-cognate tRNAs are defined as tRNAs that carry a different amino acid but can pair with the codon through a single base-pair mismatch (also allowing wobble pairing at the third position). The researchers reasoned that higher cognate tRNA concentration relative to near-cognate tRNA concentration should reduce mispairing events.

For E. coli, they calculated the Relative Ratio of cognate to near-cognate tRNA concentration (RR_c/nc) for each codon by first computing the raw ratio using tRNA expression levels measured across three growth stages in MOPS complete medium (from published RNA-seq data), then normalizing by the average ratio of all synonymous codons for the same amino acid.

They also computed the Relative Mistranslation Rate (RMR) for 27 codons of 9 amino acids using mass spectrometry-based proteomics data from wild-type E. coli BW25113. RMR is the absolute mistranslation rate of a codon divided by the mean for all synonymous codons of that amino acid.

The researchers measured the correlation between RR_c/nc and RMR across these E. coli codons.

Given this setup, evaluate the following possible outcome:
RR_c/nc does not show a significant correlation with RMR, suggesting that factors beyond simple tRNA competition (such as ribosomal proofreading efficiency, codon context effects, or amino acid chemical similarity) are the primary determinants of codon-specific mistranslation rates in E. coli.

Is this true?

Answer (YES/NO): NO